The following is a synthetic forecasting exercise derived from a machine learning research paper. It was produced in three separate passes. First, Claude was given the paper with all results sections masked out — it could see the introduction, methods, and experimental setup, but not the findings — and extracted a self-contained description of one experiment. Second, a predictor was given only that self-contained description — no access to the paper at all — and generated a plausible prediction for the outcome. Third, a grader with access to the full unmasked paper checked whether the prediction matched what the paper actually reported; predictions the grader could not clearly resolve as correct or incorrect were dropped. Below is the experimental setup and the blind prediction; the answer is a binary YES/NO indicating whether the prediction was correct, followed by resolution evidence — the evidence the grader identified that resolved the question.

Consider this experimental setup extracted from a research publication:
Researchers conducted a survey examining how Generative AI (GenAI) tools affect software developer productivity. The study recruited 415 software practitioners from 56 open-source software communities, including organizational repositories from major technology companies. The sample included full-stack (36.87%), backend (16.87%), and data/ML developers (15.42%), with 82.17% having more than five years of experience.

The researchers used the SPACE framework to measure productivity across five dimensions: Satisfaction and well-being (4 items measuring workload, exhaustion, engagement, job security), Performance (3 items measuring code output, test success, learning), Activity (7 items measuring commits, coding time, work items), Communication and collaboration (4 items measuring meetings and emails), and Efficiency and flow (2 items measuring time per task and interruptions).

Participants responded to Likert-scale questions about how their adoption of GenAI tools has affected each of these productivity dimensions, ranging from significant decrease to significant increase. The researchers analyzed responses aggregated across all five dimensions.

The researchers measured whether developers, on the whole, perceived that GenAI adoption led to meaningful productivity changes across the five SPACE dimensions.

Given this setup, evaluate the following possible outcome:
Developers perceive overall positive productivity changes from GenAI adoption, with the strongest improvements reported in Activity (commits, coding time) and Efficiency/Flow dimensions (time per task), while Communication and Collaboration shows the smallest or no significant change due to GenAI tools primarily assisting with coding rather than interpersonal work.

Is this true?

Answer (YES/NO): NO